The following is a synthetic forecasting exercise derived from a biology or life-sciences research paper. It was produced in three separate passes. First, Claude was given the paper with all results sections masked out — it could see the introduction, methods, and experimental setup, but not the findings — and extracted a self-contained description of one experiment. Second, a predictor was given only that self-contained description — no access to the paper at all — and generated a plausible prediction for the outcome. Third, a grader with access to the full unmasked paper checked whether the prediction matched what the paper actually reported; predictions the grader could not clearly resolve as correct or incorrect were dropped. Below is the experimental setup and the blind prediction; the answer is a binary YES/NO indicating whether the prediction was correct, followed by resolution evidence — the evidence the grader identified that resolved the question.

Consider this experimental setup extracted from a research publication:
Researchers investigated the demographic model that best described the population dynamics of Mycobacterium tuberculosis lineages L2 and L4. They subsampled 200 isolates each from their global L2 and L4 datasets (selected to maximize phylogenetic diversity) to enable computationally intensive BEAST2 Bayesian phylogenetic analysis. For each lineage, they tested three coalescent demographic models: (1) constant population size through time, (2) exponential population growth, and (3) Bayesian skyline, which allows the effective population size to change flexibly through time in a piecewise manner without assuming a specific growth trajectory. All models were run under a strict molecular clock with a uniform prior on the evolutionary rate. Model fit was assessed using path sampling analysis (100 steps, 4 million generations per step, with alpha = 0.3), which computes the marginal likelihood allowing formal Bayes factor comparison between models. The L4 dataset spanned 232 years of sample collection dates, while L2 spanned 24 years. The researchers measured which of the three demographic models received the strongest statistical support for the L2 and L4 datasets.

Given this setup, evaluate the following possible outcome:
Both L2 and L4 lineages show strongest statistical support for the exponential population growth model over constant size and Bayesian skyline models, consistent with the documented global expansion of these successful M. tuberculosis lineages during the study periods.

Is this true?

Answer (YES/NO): NO